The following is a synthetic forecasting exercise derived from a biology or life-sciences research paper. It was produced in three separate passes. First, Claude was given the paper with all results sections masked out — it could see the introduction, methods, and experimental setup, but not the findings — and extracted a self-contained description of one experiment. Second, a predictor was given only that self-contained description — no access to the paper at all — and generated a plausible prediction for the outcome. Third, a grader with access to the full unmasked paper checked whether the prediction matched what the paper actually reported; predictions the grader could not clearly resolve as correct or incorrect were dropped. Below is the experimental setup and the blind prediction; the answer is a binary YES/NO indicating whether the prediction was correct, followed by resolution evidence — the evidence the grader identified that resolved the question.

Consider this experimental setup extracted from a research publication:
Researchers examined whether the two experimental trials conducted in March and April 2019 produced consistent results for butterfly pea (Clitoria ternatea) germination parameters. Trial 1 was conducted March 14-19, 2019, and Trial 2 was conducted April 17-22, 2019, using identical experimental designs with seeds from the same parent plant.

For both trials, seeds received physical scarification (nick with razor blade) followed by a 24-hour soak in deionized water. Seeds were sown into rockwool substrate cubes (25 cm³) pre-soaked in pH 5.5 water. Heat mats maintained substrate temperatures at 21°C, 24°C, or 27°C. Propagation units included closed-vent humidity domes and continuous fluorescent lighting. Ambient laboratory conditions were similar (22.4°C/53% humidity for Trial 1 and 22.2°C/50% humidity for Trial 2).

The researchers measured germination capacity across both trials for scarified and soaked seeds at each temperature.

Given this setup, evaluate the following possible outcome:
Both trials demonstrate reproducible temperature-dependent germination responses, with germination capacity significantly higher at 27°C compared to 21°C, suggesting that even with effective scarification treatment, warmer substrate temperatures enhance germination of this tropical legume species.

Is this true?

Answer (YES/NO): NO